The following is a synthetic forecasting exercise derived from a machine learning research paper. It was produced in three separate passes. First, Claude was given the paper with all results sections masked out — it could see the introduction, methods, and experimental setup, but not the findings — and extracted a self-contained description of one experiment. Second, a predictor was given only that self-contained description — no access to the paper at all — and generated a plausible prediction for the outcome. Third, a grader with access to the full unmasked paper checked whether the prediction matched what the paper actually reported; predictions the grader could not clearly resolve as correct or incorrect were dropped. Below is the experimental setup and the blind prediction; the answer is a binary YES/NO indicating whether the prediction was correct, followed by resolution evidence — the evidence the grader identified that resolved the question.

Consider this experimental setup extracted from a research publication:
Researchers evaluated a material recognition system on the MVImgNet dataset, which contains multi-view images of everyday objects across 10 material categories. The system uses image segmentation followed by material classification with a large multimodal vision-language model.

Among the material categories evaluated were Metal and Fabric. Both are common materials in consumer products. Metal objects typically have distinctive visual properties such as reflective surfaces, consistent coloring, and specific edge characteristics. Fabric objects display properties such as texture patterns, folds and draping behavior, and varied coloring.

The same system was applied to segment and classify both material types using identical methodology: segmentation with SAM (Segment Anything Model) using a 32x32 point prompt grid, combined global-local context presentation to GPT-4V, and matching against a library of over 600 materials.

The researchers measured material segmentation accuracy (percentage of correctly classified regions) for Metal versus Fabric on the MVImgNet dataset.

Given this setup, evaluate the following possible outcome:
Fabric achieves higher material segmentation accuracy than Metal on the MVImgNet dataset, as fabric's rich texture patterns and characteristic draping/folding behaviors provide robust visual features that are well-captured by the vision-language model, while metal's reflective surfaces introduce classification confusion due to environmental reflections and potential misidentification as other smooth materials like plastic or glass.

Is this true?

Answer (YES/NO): NO